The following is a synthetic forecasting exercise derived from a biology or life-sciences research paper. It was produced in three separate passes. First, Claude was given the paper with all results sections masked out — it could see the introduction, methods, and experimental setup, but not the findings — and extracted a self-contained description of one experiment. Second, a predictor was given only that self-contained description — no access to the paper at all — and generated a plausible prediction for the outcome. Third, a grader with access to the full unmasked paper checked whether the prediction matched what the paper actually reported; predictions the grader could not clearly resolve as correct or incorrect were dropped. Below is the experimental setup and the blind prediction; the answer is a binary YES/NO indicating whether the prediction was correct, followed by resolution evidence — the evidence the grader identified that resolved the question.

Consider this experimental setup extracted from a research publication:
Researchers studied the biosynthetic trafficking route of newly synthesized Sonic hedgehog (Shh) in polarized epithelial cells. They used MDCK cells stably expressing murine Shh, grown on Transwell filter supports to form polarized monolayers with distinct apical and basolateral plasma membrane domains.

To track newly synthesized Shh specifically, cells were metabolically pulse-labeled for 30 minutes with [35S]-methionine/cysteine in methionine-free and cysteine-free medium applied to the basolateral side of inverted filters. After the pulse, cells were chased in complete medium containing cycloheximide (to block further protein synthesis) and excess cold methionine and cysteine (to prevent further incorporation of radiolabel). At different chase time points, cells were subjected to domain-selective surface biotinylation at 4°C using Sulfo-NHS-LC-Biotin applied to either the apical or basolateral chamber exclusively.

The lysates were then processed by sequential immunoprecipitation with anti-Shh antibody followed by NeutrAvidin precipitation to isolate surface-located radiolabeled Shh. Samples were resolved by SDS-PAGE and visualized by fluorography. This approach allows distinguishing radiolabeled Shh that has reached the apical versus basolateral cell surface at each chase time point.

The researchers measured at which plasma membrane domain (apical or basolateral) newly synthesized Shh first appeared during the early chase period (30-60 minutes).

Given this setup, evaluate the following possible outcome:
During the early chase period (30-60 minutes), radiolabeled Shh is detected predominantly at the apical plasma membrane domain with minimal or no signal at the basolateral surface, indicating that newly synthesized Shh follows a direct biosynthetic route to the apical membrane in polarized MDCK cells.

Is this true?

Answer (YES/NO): NO